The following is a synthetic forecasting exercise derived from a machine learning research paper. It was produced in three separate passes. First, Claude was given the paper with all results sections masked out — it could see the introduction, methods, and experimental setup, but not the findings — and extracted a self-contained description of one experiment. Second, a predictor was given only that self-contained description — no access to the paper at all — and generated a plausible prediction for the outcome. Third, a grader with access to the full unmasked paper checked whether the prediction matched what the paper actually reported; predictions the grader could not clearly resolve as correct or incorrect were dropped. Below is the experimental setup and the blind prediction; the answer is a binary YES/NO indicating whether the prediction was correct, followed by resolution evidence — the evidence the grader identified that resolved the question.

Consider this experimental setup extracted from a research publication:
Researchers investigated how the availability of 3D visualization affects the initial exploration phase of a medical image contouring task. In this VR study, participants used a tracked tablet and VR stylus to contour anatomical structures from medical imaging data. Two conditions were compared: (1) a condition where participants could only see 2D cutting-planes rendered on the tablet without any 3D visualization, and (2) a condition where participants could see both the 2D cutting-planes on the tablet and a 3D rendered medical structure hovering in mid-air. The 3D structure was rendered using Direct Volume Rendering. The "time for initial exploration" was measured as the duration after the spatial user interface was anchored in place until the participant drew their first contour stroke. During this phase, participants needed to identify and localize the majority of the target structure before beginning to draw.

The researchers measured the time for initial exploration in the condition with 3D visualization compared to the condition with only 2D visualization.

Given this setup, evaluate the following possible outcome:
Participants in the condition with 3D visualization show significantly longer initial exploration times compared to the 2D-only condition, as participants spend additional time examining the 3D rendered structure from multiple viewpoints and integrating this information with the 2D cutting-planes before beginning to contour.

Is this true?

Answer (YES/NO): NO